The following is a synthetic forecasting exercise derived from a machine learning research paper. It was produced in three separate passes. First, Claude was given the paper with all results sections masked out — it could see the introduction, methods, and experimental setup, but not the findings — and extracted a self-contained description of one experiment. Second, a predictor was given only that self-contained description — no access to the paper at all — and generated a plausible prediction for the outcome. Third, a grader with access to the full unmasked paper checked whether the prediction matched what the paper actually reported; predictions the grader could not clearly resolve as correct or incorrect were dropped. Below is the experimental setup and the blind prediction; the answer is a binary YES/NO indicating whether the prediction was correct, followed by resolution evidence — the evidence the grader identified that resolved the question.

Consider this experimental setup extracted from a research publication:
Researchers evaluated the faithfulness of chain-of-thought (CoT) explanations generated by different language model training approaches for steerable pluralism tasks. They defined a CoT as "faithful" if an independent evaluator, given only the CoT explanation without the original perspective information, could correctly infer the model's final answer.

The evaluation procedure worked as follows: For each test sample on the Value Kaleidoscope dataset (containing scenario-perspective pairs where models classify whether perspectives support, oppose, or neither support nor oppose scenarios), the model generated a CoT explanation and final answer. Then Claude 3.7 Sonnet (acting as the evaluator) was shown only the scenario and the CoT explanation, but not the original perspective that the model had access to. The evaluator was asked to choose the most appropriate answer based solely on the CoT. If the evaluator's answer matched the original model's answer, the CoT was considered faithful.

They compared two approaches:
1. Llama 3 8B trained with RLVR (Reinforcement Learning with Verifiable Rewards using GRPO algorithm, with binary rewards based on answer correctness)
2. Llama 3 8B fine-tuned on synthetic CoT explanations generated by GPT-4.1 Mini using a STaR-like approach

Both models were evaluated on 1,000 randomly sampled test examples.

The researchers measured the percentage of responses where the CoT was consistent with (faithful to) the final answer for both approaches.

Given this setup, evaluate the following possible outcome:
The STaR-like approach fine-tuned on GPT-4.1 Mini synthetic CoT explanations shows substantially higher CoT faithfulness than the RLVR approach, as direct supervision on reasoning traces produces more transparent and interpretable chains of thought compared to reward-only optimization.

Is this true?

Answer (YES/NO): YES